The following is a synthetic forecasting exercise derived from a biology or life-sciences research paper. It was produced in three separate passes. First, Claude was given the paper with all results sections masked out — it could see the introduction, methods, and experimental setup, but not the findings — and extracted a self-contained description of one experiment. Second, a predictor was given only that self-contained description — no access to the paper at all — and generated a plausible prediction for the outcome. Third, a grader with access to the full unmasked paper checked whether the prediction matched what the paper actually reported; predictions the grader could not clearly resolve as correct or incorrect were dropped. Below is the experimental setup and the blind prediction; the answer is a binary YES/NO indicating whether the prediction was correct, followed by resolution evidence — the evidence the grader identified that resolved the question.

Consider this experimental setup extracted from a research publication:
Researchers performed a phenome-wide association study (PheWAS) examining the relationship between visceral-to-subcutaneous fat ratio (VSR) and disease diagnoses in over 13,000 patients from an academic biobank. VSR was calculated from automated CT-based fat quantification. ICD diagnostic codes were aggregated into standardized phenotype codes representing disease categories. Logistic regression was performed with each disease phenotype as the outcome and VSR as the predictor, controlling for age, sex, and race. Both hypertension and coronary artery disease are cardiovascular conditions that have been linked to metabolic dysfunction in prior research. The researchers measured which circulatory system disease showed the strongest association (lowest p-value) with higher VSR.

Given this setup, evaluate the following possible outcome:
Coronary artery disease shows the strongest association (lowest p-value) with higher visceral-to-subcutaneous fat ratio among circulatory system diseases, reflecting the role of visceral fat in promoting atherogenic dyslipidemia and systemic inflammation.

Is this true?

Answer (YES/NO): NO